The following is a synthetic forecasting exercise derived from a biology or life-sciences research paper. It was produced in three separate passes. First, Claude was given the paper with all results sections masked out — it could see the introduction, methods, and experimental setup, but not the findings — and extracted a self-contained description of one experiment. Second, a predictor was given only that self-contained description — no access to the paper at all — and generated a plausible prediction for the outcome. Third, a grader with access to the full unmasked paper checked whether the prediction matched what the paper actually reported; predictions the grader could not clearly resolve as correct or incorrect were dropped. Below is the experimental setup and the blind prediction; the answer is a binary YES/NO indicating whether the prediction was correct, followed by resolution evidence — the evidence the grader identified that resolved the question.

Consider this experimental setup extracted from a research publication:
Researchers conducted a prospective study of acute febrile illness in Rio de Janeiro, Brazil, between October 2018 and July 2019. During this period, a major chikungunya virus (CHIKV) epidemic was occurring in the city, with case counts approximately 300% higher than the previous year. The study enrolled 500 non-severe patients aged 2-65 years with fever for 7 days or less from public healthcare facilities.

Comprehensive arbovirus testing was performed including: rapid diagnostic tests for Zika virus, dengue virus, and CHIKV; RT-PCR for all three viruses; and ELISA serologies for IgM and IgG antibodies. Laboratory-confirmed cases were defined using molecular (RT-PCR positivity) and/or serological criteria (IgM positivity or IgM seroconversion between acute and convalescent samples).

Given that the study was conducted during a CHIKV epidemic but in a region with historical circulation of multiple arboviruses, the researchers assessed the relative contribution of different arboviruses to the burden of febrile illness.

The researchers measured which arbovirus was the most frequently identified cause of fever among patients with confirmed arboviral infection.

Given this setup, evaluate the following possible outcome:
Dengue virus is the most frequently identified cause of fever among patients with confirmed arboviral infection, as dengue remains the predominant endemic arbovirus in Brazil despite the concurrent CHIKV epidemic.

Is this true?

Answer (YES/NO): NO